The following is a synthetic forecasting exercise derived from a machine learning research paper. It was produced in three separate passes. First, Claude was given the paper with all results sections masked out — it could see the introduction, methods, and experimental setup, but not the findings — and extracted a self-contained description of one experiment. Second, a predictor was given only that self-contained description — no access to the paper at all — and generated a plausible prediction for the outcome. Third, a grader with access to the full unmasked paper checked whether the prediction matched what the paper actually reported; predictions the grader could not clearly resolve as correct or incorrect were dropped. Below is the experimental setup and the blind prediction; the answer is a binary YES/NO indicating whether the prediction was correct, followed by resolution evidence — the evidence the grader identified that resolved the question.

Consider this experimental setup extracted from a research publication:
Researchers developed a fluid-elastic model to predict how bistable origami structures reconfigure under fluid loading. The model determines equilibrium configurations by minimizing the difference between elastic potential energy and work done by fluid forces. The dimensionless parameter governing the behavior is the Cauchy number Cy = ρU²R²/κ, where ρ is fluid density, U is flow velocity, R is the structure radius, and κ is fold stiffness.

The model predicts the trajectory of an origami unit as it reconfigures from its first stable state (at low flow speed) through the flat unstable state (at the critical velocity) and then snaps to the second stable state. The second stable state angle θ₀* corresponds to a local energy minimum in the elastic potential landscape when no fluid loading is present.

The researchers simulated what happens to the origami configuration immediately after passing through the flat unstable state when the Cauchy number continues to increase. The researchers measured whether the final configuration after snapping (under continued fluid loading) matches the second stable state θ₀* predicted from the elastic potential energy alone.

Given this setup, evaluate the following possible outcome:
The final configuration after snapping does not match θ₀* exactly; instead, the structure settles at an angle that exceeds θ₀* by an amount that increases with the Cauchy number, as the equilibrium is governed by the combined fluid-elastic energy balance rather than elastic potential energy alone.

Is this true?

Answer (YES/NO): YES